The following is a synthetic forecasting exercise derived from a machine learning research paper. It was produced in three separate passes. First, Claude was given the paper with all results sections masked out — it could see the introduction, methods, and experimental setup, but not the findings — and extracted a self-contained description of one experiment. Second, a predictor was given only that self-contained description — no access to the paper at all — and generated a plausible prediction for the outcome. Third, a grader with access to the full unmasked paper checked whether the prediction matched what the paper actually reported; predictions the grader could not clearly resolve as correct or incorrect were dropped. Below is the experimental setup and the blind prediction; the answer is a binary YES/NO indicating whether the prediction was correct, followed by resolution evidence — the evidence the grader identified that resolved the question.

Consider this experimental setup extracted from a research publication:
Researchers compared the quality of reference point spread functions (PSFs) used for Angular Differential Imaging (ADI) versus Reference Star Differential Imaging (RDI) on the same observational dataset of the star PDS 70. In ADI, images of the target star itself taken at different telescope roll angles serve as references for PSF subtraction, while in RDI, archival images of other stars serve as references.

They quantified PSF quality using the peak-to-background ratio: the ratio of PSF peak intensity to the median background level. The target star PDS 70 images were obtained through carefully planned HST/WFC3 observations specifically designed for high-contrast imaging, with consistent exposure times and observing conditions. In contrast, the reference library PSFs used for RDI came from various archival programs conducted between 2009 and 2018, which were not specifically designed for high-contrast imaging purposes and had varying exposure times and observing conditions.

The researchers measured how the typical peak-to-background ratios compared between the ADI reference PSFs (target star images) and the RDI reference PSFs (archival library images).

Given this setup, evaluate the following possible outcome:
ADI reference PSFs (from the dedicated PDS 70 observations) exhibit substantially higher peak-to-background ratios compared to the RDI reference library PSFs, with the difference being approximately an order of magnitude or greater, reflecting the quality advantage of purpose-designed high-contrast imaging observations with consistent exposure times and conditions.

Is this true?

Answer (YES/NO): YES